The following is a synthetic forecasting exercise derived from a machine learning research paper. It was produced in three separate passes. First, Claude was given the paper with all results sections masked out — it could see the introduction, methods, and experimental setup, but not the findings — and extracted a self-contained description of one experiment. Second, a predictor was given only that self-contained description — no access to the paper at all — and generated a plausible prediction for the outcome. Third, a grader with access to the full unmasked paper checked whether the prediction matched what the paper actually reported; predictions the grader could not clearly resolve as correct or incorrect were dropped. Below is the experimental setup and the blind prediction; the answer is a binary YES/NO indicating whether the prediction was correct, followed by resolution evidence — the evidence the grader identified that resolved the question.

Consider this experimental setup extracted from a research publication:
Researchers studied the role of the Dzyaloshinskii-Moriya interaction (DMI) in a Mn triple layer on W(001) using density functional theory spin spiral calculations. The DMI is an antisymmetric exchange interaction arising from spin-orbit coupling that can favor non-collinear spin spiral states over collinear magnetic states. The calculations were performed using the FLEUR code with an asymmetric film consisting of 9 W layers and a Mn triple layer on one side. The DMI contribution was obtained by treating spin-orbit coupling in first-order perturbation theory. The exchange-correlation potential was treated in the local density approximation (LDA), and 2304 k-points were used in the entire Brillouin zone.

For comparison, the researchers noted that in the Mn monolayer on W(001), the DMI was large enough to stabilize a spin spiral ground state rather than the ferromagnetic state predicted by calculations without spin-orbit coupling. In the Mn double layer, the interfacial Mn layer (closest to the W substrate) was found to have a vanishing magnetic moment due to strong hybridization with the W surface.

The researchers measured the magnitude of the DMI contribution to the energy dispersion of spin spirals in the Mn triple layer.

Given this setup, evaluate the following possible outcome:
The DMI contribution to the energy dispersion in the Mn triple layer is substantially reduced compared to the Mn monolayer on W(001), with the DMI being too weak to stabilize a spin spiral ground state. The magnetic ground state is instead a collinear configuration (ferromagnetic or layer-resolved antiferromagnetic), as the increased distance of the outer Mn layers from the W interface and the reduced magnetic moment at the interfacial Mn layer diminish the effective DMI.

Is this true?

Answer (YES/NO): YES